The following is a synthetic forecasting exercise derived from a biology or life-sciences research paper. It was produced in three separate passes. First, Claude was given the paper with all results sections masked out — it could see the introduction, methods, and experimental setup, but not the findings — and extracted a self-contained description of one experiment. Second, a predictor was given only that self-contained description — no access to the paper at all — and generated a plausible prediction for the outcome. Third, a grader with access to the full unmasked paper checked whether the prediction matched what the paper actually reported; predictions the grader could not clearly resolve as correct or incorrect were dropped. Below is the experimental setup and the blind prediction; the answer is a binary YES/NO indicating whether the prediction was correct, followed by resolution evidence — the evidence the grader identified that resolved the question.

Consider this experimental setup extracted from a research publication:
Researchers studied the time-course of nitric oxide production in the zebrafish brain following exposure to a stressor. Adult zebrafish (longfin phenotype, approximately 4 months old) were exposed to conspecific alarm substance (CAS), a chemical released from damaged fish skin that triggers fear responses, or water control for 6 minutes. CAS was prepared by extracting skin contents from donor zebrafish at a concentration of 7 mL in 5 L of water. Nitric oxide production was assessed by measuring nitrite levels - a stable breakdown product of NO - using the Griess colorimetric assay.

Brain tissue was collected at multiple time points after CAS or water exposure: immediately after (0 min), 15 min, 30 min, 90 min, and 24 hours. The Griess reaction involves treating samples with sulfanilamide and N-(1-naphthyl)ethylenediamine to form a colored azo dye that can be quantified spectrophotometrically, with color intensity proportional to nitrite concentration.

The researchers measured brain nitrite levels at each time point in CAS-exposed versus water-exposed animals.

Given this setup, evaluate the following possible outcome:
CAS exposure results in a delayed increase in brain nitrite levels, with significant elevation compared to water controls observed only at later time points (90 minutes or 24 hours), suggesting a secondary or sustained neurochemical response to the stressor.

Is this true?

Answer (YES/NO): NO